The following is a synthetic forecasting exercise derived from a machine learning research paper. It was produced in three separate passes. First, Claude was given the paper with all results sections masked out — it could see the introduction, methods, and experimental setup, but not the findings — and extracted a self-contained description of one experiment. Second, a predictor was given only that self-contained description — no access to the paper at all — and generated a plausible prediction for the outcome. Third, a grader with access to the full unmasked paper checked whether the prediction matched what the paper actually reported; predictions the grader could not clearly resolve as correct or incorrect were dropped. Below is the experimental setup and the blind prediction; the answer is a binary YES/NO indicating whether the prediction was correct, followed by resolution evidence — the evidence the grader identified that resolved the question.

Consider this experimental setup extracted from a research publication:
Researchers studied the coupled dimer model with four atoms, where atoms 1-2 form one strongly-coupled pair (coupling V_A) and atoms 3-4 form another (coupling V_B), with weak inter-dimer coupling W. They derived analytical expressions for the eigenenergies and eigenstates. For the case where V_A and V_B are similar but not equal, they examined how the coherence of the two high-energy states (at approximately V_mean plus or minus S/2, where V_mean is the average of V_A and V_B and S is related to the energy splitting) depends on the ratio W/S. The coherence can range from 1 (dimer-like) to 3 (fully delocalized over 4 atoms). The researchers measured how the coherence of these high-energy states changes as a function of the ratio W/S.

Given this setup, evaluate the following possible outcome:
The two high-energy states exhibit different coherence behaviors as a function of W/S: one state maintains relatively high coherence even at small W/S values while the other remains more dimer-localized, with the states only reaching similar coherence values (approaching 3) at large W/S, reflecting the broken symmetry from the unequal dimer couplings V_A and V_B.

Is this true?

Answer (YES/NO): NO